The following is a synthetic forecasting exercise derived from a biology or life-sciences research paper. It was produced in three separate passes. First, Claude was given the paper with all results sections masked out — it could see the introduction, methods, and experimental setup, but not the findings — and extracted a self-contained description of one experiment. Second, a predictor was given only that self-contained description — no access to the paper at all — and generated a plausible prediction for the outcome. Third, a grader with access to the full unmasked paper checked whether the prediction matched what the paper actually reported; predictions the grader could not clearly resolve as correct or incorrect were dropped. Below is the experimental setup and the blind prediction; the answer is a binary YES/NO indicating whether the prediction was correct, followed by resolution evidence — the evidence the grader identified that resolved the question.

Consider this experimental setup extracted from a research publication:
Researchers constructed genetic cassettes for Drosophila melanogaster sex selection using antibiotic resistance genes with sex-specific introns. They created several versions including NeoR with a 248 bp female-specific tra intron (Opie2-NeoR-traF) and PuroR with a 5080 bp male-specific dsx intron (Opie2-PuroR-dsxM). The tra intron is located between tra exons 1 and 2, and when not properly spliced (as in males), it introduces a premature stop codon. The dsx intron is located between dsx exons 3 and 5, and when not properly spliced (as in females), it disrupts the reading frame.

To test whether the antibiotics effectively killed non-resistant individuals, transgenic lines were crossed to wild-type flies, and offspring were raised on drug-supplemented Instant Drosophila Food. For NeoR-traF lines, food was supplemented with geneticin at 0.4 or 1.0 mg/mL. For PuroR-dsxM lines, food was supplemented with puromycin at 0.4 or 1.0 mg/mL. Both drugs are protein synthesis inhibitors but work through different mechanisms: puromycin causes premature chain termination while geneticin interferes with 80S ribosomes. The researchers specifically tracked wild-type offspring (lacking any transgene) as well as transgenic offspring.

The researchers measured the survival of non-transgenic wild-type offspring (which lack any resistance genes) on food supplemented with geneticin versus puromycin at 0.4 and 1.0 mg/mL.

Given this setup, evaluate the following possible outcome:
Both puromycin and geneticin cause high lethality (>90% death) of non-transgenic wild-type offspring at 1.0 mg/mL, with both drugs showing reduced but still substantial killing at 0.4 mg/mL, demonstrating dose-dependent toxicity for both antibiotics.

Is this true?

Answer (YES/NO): NO